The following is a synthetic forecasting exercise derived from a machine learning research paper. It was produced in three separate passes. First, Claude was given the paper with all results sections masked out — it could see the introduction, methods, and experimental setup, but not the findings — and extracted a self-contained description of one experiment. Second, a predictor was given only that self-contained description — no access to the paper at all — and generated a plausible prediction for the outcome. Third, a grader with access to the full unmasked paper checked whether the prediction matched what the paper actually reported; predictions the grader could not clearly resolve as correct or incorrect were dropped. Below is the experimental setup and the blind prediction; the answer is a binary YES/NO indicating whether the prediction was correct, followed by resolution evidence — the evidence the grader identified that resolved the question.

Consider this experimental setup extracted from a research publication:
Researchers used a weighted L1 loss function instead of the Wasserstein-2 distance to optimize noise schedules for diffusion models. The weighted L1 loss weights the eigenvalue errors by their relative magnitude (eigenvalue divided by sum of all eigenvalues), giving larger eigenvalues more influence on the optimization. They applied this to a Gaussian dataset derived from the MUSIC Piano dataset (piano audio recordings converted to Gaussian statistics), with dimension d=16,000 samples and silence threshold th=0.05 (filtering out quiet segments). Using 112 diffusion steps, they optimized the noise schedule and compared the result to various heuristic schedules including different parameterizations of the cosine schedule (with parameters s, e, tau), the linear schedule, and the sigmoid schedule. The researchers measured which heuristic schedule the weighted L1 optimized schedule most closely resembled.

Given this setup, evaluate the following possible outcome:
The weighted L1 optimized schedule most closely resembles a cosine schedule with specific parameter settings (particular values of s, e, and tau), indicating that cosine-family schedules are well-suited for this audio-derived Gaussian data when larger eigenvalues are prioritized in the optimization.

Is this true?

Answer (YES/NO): YES